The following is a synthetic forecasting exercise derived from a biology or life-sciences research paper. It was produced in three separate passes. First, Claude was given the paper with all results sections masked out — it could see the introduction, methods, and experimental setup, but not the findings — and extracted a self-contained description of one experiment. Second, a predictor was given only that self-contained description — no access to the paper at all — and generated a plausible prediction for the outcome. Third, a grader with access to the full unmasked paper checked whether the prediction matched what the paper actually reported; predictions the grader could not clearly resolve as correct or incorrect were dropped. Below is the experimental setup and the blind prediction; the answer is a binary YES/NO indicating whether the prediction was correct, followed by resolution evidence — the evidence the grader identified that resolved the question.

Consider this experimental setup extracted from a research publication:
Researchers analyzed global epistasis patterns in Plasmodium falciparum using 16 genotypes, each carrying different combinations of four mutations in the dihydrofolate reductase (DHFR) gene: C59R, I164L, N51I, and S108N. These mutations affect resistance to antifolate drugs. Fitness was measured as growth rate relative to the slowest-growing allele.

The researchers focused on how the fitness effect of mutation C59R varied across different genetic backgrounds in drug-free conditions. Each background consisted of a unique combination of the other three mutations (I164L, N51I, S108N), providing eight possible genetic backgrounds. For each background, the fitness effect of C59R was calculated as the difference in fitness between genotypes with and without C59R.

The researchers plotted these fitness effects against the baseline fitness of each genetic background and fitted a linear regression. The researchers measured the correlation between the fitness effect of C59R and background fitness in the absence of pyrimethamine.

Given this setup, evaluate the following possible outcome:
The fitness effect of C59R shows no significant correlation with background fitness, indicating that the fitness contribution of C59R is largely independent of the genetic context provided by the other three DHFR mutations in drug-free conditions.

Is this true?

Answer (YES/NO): NO